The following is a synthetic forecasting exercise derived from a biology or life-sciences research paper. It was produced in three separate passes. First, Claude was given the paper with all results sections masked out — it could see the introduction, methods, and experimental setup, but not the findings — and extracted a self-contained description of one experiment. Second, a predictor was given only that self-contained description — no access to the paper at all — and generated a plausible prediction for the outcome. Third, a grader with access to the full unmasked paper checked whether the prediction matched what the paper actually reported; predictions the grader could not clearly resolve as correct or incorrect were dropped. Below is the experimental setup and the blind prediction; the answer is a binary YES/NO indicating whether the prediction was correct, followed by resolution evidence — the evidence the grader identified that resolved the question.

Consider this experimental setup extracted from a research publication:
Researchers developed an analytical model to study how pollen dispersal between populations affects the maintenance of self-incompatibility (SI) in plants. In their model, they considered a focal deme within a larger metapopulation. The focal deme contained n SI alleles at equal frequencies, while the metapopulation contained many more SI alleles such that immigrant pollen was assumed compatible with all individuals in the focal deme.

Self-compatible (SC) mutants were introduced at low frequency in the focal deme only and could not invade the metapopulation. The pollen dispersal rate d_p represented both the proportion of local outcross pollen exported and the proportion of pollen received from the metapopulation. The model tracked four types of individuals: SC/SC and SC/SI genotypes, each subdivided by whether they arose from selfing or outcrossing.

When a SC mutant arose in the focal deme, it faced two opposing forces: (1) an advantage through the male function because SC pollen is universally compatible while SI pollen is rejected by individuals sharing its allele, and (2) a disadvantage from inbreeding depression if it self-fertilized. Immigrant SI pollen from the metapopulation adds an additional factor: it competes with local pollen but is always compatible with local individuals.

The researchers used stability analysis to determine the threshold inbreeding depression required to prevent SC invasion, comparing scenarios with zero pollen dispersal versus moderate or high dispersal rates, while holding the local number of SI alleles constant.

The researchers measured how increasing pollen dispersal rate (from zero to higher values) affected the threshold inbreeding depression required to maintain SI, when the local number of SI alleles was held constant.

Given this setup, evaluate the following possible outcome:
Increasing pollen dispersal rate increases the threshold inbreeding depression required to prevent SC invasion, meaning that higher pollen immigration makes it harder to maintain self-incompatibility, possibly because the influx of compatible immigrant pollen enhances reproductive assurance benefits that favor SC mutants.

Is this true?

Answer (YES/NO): NO